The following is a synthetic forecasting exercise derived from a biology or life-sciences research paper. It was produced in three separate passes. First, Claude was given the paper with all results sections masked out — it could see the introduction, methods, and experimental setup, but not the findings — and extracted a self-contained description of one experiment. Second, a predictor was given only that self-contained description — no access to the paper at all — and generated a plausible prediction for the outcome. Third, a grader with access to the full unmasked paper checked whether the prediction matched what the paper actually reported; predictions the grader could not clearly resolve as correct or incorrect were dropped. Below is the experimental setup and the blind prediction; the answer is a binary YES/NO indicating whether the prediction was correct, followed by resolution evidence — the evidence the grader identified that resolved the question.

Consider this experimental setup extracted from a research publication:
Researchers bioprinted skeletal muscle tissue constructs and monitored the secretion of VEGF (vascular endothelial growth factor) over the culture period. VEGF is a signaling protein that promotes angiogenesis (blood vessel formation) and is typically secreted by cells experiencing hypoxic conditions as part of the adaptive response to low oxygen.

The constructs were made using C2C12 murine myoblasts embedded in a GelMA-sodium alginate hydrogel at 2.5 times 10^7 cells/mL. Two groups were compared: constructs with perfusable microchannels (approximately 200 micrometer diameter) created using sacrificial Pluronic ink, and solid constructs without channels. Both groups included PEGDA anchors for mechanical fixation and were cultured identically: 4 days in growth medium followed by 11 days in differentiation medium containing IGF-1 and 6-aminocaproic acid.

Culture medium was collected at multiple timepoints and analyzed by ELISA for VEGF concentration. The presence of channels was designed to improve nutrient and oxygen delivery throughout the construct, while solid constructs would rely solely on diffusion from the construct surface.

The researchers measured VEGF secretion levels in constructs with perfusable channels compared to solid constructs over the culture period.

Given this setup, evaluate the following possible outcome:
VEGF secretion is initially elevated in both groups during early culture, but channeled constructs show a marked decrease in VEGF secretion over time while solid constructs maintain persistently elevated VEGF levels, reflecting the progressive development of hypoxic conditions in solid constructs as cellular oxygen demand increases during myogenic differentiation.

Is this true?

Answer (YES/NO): NO